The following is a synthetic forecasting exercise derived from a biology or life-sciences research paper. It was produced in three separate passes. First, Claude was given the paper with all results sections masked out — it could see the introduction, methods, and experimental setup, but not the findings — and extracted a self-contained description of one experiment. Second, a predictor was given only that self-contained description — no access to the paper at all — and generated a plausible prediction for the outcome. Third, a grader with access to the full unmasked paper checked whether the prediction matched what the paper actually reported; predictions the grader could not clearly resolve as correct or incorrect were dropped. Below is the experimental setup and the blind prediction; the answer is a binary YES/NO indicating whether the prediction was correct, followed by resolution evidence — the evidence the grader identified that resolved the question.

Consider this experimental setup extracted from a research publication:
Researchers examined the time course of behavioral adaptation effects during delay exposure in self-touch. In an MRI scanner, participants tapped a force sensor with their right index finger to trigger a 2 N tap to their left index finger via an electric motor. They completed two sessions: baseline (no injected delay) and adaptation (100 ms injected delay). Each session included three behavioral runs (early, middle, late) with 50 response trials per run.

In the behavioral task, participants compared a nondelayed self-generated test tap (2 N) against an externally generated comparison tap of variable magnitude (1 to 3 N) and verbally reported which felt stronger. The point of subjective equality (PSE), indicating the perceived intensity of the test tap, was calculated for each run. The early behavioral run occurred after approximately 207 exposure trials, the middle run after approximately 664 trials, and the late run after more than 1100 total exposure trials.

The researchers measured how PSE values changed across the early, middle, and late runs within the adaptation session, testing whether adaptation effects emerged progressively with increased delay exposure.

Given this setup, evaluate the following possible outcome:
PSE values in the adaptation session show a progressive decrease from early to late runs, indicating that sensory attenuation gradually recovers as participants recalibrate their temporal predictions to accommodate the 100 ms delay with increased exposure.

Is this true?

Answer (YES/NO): NO